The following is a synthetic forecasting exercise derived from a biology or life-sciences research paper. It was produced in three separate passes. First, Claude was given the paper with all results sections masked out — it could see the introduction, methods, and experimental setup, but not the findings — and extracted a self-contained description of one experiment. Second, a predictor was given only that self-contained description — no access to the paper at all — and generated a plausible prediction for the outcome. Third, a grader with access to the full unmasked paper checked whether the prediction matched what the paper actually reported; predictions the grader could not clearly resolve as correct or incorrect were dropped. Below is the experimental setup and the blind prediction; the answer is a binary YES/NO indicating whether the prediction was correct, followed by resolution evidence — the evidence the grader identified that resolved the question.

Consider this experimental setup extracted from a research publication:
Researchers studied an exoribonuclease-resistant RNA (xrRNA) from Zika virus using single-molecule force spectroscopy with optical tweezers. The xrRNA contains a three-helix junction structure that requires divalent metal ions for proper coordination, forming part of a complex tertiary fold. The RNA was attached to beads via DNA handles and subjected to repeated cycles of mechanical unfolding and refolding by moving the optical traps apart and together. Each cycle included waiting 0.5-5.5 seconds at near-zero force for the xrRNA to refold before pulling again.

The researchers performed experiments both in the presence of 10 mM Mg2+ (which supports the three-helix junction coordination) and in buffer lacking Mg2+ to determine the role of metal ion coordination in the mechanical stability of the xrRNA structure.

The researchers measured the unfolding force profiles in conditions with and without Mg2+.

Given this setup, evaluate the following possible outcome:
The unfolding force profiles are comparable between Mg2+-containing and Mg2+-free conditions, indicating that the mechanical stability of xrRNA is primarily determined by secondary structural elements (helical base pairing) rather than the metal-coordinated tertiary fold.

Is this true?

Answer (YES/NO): NO